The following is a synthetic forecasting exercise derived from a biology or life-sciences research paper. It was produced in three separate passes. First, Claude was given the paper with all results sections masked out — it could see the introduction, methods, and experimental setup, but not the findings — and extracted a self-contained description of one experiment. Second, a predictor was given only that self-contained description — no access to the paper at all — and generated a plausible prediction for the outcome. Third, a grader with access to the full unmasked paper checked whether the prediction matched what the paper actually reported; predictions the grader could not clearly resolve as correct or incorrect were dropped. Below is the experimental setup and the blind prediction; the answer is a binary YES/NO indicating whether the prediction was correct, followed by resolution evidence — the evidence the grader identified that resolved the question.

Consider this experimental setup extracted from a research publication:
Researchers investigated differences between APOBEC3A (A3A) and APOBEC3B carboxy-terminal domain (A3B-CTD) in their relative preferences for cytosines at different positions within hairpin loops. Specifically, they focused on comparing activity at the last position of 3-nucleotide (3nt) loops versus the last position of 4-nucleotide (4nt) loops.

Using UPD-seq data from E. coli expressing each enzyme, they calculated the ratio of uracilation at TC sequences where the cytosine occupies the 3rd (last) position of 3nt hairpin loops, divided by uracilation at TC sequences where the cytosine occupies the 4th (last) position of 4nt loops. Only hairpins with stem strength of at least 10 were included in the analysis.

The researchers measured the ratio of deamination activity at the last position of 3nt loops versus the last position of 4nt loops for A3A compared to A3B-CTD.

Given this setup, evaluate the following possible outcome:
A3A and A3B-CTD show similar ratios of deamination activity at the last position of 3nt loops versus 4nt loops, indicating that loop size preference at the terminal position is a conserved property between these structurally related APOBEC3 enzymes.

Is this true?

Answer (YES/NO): NO